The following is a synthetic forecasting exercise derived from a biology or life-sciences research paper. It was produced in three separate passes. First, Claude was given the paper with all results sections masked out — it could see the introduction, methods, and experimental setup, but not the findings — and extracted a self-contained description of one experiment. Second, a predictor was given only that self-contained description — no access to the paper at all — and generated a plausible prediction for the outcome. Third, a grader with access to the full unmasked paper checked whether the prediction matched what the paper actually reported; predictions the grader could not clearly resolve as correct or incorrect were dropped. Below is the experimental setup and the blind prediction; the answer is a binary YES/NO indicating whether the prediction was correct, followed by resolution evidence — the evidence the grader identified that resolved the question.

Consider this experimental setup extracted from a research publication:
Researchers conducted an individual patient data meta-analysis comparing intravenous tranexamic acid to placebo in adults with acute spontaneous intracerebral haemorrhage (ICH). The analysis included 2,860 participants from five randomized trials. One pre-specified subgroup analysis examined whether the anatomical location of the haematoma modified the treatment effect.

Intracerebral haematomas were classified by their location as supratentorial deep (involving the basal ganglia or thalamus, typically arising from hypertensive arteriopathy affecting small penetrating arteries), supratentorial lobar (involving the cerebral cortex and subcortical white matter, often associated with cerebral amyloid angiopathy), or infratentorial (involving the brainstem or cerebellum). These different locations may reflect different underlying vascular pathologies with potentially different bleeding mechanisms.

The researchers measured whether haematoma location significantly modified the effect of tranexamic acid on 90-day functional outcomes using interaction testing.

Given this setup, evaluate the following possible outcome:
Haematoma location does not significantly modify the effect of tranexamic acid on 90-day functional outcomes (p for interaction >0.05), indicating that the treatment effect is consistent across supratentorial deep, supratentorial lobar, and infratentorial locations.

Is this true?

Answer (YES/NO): YES